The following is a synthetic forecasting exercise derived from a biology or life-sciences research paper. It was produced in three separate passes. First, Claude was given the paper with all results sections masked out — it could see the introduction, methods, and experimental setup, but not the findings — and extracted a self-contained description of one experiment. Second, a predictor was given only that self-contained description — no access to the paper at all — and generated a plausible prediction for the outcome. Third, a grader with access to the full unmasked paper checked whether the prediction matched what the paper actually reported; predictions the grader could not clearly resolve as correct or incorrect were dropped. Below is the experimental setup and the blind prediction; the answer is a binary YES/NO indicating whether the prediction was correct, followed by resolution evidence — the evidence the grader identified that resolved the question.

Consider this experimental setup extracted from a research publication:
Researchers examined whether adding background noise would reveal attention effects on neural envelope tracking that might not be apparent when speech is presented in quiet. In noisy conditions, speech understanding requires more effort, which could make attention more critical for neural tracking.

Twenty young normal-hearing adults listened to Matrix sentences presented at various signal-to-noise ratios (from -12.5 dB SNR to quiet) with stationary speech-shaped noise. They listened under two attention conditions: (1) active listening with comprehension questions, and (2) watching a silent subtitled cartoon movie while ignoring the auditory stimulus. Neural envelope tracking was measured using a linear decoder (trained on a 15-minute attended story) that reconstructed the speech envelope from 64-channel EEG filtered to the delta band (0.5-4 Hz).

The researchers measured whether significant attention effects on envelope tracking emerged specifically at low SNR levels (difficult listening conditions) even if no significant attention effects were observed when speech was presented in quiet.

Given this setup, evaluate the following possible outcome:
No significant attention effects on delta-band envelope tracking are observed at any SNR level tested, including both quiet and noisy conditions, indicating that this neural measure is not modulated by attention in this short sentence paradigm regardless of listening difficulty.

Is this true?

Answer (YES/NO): NO